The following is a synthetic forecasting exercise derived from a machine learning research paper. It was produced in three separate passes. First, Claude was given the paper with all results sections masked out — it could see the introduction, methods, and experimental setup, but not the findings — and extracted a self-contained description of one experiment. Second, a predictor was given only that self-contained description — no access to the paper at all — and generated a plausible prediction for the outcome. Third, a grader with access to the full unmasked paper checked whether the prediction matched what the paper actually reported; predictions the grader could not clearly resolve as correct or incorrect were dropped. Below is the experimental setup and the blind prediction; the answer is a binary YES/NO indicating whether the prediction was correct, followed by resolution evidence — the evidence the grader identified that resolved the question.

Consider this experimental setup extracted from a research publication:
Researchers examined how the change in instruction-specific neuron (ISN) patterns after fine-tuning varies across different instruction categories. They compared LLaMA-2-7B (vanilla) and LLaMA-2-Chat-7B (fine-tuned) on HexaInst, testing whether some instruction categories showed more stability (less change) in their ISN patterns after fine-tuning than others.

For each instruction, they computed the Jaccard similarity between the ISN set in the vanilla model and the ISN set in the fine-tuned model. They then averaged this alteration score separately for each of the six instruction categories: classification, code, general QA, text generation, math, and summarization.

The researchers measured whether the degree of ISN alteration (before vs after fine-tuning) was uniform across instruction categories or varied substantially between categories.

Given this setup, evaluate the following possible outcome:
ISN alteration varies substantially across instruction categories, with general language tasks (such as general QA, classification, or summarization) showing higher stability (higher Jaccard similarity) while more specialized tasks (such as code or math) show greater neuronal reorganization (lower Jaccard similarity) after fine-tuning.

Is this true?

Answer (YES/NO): NO